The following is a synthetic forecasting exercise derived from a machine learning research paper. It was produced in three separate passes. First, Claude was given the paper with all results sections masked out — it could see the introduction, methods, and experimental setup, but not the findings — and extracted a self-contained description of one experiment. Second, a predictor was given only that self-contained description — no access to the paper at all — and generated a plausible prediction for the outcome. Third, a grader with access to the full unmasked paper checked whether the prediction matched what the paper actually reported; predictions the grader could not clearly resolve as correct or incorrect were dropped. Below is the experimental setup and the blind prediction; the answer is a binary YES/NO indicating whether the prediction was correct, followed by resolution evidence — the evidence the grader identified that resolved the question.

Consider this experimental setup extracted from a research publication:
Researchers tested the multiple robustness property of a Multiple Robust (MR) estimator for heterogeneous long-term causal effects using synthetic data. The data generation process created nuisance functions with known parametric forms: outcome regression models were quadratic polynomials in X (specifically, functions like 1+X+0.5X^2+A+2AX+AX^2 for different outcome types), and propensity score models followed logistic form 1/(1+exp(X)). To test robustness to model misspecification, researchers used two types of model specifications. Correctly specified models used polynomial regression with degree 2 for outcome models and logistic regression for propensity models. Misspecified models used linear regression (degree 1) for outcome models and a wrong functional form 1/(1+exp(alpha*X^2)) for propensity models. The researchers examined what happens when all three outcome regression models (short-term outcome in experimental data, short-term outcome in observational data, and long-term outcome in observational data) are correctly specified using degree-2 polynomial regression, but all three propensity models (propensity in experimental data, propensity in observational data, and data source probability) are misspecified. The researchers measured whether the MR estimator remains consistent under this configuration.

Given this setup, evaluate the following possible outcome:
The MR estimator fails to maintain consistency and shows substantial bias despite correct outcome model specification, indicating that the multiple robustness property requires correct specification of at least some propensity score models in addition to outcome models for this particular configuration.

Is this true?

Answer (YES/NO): NO